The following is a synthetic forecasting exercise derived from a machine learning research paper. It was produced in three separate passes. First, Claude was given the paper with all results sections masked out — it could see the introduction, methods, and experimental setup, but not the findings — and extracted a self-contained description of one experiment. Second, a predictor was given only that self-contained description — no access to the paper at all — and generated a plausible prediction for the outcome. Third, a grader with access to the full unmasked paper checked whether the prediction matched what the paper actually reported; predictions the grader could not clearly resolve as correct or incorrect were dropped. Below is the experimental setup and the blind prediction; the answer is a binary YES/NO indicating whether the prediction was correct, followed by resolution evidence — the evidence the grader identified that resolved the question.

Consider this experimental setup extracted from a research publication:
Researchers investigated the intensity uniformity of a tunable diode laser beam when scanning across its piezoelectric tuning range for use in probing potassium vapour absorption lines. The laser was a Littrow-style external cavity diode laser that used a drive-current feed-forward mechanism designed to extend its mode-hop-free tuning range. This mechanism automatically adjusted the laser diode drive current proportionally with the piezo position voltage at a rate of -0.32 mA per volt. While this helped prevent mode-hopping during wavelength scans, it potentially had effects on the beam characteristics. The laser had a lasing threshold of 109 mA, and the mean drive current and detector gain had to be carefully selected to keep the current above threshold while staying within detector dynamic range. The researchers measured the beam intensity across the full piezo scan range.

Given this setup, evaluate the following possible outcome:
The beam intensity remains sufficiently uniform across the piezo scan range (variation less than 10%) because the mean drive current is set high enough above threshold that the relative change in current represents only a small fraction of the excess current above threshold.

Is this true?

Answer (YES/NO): NO